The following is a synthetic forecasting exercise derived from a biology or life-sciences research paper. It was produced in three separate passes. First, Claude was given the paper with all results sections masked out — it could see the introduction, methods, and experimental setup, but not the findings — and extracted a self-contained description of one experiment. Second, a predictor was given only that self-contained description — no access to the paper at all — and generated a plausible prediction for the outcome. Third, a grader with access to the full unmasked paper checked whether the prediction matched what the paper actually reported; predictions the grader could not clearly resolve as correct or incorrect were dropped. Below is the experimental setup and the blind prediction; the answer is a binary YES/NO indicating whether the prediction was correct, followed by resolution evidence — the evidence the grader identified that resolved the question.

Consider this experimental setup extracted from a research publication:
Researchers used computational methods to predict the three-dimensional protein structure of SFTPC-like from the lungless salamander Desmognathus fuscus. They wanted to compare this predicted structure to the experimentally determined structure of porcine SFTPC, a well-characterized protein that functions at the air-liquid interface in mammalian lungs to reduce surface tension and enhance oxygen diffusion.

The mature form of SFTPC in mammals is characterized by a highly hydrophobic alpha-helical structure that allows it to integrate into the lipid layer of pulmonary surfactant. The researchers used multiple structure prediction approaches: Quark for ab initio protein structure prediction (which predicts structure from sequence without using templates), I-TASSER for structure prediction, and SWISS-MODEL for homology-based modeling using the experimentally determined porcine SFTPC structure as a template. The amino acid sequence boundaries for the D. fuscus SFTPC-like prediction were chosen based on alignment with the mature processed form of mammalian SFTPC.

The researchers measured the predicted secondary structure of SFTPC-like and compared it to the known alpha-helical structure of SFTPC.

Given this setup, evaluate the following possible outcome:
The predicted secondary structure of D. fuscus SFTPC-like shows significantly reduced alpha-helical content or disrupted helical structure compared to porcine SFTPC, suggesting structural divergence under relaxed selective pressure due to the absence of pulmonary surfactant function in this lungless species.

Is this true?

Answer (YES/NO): NO